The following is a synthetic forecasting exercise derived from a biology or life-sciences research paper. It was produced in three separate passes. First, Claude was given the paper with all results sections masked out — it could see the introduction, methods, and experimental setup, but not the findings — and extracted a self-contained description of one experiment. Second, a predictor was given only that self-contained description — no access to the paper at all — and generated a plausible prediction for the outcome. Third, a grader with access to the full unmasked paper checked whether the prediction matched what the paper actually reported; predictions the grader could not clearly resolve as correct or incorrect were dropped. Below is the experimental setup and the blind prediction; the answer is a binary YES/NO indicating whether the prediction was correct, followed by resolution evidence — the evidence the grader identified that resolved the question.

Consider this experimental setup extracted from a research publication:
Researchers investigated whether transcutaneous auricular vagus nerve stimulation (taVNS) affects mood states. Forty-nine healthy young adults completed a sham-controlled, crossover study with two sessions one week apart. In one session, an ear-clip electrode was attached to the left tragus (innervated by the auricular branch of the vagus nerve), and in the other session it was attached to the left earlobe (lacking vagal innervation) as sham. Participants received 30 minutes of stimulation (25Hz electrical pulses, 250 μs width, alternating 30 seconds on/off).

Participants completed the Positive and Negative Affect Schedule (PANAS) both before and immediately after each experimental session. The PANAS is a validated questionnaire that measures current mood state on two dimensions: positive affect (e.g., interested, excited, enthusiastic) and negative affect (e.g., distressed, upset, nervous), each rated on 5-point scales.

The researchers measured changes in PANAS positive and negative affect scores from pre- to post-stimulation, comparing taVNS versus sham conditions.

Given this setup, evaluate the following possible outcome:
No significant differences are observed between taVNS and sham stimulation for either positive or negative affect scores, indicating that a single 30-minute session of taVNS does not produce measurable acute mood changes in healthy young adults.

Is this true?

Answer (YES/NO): YES